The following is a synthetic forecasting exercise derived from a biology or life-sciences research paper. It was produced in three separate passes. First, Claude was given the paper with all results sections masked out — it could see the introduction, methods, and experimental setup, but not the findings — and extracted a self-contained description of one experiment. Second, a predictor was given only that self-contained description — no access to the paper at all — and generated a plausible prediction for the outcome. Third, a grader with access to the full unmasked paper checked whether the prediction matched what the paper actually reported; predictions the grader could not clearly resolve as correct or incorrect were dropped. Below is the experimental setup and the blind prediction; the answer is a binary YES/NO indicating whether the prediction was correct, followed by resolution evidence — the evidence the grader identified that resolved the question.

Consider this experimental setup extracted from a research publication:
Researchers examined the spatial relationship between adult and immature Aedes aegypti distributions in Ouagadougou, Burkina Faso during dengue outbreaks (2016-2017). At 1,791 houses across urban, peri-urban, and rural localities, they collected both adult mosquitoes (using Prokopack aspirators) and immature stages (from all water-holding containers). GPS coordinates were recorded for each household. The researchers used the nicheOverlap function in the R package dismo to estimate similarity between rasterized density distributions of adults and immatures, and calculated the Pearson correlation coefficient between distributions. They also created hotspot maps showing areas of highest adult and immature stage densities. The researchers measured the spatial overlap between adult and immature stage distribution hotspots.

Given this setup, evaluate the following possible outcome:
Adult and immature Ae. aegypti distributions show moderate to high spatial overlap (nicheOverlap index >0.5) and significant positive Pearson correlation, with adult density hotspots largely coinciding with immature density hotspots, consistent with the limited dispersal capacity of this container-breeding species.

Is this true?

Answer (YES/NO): NO